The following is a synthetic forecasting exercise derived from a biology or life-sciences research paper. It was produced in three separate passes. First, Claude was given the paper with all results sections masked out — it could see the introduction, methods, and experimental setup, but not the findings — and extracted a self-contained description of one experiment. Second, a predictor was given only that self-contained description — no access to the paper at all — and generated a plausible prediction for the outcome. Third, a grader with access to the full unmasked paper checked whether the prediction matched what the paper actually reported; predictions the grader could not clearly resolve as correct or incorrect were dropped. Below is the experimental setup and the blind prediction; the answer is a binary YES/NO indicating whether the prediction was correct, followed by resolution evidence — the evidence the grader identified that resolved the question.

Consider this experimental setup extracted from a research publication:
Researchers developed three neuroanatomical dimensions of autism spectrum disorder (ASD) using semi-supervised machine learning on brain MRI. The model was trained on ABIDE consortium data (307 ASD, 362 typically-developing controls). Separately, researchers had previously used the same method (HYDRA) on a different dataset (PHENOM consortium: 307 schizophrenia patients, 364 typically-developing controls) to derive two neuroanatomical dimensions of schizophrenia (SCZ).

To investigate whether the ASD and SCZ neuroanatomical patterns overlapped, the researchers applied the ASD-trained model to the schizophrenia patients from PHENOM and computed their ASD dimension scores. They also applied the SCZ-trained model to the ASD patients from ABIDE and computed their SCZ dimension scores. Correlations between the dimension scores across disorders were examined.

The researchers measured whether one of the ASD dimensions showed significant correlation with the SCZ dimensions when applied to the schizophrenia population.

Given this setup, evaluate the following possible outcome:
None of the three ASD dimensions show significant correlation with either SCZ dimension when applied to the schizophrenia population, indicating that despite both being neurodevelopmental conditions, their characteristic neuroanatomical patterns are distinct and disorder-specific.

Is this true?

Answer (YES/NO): NO